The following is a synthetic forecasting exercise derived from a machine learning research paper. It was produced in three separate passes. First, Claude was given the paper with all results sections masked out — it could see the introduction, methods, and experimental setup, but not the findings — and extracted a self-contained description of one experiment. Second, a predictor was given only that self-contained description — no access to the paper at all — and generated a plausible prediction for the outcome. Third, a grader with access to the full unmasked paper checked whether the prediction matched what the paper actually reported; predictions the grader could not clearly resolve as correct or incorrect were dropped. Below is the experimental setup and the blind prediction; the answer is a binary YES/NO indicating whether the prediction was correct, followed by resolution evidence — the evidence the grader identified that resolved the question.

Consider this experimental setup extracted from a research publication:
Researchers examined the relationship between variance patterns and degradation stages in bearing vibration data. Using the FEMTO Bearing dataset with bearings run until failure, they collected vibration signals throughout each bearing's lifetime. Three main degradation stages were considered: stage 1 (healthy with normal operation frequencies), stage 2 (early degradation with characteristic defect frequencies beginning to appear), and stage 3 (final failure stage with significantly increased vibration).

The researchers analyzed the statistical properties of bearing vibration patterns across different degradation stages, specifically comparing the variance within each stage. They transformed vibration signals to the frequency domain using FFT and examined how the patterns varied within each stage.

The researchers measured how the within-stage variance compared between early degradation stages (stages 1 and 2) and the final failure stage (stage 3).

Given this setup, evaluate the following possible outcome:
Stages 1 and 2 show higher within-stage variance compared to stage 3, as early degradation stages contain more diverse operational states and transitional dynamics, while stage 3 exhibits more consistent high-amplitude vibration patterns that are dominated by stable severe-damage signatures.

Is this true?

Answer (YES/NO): NO